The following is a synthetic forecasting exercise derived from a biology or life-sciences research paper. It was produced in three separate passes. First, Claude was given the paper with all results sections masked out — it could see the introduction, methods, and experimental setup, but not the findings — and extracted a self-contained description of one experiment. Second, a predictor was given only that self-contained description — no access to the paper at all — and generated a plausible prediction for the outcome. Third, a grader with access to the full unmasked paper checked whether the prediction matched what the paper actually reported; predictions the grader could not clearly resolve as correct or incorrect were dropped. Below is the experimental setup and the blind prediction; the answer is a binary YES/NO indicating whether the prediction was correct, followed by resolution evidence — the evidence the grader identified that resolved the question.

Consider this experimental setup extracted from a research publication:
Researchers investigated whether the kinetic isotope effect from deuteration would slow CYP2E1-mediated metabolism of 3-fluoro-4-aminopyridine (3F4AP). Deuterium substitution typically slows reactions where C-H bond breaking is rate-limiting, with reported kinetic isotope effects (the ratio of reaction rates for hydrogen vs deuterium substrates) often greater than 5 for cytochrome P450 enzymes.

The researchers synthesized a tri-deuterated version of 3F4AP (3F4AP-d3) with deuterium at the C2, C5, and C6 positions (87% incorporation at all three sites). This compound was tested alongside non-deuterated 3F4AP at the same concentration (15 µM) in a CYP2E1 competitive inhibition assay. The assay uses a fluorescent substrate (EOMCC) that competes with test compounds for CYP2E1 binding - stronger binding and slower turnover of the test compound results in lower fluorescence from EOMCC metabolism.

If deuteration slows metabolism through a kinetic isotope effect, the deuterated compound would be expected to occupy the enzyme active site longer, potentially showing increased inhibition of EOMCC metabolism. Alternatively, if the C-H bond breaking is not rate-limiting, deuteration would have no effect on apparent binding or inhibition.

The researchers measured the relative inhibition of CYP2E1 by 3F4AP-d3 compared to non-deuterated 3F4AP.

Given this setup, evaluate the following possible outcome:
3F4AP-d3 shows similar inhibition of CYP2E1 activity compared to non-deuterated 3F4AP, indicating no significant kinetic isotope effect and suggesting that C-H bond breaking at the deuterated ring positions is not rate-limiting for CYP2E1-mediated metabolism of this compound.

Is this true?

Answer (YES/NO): YES